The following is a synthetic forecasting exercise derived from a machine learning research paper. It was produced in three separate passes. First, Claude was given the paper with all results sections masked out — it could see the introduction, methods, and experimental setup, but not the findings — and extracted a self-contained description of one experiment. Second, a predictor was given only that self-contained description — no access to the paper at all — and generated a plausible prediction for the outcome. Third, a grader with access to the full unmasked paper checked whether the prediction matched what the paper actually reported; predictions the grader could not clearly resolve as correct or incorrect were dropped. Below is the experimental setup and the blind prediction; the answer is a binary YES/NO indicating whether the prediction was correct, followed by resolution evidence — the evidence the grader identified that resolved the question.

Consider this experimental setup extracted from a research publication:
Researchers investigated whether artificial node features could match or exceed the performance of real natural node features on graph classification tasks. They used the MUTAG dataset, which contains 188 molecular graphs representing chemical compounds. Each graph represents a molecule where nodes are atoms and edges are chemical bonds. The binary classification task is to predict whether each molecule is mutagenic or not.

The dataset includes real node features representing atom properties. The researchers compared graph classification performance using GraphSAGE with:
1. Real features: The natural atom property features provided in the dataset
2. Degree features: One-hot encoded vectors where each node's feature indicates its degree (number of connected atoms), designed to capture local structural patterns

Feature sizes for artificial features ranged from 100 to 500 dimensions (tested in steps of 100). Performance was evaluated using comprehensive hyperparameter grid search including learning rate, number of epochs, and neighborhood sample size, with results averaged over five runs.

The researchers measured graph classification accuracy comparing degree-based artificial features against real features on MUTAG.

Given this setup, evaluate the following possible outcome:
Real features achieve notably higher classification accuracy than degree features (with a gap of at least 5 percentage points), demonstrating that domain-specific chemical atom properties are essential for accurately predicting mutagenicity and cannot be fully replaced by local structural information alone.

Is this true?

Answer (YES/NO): NO